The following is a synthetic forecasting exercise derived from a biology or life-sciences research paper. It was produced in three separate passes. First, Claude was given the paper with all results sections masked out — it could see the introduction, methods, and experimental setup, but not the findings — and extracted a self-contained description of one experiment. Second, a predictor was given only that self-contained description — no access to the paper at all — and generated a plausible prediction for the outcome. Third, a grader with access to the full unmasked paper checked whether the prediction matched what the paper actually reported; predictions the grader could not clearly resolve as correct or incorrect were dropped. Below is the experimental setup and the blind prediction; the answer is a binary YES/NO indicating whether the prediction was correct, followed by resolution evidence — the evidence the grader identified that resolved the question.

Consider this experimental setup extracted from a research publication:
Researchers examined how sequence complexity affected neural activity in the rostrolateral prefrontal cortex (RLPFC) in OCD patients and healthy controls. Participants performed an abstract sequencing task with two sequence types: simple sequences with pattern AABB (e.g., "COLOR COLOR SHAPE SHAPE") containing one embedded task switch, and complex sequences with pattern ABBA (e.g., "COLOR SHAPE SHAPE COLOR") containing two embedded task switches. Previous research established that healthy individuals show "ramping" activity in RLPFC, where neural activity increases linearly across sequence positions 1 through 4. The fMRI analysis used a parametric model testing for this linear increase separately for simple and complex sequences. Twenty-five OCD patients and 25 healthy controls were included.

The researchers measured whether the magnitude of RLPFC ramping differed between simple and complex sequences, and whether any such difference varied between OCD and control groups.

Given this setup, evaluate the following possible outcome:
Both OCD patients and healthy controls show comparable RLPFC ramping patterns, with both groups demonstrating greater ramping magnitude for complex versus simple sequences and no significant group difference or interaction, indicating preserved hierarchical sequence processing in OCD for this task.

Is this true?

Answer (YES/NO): NO